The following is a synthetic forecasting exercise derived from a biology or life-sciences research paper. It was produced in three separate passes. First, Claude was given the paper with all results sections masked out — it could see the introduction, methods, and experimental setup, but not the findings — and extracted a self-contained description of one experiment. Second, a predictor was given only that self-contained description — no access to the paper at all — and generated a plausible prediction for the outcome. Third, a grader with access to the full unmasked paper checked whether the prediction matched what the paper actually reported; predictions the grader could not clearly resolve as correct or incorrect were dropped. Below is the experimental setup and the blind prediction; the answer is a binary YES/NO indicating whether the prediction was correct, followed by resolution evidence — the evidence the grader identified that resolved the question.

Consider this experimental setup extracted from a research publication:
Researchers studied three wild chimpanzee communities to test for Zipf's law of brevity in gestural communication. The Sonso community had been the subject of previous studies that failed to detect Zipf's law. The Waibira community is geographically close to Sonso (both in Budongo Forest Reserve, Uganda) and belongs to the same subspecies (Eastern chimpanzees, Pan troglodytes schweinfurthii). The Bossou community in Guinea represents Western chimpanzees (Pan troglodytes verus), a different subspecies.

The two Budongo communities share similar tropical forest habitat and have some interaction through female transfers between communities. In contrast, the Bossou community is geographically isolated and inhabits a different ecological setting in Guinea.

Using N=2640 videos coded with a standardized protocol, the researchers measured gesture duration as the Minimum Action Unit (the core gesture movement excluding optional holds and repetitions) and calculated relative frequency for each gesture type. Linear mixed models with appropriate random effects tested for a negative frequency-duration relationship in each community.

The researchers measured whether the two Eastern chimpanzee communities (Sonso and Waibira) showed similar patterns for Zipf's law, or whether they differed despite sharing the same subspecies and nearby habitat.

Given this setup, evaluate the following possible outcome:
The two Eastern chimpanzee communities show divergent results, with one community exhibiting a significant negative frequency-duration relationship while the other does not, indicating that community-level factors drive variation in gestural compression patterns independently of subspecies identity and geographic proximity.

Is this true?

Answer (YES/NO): NO